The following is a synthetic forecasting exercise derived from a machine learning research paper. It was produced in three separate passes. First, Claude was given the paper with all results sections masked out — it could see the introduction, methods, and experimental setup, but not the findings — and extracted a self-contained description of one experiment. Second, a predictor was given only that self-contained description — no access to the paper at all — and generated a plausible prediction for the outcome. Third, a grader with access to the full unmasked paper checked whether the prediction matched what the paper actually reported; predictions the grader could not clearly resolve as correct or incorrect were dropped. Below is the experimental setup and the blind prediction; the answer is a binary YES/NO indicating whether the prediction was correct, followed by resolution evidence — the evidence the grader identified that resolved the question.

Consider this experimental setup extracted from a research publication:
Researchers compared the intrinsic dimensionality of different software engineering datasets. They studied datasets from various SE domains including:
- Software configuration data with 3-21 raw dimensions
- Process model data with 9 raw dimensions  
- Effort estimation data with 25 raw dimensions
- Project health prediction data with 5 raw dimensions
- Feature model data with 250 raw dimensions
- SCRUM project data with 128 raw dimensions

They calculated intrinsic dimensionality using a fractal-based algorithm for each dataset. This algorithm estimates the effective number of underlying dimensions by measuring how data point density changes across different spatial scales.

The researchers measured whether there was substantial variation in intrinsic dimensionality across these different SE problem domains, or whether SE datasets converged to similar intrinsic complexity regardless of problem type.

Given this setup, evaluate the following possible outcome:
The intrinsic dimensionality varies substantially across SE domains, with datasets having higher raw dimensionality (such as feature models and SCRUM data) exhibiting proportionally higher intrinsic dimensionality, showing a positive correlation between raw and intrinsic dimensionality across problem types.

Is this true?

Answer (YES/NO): NO